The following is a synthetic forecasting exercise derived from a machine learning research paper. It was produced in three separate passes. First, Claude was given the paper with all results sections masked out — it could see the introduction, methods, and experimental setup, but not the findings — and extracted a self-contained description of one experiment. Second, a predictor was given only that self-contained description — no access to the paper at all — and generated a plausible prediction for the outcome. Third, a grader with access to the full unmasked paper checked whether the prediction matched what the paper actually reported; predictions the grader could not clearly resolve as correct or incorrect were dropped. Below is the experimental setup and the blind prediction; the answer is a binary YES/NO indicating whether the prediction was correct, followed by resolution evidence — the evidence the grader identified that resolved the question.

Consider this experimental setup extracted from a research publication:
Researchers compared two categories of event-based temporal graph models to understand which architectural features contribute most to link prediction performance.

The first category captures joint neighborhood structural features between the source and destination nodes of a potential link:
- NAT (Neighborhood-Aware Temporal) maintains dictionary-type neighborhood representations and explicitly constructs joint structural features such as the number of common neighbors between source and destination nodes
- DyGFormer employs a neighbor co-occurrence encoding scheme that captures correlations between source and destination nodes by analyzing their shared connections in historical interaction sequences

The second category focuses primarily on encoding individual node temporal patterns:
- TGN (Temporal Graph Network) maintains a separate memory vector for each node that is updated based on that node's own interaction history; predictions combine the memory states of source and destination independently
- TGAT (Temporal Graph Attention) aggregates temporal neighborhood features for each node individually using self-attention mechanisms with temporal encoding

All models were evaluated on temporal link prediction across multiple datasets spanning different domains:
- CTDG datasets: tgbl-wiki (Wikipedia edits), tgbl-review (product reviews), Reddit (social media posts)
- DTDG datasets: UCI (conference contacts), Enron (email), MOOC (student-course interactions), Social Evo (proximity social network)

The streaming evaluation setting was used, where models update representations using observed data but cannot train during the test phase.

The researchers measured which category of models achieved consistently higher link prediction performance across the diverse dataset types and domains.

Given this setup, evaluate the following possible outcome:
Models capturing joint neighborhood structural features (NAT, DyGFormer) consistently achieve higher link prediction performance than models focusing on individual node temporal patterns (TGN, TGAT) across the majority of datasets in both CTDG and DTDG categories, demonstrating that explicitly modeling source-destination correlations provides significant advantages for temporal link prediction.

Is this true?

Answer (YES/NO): YES